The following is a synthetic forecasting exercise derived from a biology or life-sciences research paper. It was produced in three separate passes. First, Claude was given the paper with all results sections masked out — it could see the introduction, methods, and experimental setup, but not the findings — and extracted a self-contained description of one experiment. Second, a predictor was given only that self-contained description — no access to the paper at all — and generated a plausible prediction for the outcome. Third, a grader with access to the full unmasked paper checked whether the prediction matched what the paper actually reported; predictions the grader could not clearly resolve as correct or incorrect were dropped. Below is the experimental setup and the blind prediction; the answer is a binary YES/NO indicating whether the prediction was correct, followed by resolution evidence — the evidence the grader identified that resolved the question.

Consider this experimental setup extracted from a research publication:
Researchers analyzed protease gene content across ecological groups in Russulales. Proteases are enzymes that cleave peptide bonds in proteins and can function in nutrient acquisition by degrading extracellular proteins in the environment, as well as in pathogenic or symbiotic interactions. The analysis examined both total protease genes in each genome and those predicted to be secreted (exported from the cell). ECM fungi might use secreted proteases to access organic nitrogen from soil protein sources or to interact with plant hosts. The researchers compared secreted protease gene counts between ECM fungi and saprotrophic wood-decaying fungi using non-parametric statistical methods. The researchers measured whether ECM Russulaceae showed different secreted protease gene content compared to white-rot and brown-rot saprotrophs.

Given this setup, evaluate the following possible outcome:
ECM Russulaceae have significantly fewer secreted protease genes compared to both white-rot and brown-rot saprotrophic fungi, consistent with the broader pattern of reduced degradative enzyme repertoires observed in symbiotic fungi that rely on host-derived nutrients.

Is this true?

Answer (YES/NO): YES